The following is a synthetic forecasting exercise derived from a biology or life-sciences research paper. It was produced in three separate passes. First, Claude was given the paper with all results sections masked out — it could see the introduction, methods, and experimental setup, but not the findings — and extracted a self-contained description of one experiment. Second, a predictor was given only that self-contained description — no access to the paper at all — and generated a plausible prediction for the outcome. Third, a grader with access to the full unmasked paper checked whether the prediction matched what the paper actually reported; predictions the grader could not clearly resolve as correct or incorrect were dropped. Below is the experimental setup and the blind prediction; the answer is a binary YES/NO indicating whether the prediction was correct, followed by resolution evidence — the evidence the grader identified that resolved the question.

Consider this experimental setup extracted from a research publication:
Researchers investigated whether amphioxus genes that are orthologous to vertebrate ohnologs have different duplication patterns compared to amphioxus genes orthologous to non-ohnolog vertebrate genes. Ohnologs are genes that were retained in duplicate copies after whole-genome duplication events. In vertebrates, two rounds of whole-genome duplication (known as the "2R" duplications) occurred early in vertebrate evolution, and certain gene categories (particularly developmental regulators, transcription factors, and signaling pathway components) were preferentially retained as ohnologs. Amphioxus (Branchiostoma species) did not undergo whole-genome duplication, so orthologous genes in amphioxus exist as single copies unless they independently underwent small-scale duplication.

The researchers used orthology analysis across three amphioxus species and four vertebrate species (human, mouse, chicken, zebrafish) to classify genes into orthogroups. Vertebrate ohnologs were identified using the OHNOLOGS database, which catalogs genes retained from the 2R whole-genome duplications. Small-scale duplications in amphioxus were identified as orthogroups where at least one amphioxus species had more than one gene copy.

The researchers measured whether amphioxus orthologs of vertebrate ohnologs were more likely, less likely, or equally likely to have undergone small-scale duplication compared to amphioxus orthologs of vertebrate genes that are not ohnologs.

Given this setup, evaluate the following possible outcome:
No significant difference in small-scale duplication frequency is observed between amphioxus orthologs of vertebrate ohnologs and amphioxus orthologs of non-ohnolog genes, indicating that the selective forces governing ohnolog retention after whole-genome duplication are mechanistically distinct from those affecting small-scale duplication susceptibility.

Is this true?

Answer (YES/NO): NO